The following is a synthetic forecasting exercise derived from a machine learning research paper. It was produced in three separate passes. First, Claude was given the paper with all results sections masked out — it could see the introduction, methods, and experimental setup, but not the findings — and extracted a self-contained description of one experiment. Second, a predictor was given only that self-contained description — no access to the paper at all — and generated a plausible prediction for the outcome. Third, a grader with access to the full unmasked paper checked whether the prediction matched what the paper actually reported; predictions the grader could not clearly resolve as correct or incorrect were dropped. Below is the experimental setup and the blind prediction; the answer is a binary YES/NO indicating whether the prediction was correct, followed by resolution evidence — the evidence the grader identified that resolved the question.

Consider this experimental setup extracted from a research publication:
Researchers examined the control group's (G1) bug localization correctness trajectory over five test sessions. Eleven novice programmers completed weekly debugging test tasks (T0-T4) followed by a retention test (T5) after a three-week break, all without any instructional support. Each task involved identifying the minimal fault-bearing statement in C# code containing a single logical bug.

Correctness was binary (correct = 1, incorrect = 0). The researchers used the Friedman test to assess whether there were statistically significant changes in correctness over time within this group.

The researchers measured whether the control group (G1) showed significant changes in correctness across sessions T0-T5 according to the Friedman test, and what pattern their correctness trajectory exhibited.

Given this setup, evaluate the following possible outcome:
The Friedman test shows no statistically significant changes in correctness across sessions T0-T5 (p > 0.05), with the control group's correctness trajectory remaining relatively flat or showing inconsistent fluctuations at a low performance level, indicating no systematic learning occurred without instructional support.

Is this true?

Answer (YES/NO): YES